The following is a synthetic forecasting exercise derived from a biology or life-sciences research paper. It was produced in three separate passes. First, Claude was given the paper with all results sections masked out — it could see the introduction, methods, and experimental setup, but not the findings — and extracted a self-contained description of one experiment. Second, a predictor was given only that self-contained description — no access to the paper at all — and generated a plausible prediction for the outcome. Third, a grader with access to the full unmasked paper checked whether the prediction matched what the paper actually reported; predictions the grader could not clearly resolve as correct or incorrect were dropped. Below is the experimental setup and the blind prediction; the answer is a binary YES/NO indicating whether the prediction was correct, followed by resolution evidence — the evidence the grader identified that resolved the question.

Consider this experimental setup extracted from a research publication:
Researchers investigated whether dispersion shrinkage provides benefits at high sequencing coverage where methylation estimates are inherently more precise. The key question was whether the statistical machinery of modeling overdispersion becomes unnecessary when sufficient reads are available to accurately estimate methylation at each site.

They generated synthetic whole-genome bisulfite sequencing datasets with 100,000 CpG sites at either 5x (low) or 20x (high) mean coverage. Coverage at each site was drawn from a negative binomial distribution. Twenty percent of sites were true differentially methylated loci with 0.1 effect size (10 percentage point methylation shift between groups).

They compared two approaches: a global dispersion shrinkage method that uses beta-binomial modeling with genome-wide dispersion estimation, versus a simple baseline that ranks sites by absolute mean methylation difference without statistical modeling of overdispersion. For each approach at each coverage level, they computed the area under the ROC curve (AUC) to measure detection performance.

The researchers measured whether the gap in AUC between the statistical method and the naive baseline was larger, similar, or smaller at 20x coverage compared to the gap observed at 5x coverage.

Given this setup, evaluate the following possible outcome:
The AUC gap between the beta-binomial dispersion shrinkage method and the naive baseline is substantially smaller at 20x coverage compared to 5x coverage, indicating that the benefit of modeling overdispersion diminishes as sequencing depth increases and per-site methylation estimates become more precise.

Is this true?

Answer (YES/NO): YES